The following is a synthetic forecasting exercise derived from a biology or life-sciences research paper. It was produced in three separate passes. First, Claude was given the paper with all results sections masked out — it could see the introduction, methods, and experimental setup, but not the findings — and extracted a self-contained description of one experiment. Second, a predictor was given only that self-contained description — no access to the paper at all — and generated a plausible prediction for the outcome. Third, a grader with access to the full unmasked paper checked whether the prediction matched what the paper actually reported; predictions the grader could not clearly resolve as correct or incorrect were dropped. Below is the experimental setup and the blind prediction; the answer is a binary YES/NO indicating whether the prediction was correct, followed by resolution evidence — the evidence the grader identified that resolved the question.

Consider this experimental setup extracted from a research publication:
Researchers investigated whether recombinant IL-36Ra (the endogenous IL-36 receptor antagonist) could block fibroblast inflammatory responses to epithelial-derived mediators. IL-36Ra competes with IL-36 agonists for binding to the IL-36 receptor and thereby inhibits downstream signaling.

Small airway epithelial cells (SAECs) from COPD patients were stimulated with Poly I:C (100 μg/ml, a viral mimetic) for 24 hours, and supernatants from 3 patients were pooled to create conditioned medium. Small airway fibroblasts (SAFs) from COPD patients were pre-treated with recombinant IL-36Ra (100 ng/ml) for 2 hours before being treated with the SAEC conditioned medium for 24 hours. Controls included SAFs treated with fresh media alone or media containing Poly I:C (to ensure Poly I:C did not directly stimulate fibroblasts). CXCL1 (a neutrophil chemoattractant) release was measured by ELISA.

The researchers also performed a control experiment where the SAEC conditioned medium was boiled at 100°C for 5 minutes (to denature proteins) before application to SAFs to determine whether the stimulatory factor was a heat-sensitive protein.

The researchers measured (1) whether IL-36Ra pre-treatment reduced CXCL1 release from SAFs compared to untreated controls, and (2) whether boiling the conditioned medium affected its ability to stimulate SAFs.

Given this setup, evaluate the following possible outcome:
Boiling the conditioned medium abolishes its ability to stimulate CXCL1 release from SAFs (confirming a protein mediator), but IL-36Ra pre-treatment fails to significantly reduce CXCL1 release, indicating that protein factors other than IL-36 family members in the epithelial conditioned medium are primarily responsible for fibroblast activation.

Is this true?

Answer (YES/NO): NO